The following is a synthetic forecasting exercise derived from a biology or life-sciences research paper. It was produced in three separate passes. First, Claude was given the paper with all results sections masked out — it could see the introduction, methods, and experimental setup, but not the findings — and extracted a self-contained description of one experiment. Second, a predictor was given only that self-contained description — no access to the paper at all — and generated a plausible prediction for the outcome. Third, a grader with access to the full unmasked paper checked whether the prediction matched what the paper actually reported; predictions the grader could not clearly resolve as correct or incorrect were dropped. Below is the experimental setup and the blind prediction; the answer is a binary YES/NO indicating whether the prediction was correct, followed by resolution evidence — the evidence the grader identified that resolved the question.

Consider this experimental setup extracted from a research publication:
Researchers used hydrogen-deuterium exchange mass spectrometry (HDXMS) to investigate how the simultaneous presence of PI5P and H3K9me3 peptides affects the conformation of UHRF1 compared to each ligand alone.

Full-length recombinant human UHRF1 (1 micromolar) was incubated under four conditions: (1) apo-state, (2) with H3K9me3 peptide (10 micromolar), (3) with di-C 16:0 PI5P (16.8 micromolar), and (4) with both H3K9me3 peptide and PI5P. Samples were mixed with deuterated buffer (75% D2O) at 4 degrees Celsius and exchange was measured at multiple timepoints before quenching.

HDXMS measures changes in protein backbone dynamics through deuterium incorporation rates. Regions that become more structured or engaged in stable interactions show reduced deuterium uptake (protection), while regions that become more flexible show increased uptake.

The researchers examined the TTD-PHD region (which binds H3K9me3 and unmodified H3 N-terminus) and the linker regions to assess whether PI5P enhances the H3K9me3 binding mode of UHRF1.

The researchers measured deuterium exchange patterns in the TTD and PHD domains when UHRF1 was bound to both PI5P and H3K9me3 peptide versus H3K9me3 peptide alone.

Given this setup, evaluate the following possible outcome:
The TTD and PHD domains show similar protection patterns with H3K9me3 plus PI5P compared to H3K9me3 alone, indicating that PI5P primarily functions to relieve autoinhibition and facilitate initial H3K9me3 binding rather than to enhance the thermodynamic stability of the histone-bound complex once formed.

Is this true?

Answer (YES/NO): NO